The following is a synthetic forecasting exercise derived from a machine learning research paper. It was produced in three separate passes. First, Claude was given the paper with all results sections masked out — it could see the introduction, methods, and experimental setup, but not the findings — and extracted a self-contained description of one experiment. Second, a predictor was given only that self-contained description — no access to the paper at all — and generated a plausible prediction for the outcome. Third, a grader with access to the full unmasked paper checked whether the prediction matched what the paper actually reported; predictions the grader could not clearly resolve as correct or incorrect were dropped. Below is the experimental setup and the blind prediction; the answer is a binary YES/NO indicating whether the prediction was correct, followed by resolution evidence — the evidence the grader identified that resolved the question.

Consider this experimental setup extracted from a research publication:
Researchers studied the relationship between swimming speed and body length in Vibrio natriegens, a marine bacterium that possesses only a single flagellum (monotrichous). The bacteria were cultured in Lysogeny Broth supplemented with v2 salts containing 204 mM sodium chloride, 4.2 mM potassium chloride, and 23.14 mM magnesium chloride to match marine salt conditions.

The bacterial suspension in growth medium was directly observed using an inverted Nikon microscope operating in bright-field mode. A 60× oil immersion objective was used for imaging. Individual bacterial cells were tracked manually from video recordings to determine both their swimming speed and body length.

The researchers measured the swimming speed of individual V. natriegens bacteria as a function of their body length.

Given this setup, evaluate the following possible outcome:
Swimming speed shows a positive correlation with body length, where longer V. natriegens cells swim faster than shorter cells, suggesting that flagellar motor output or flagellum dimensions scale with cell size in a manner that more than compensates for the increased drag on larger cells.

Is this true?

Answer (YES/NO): NO